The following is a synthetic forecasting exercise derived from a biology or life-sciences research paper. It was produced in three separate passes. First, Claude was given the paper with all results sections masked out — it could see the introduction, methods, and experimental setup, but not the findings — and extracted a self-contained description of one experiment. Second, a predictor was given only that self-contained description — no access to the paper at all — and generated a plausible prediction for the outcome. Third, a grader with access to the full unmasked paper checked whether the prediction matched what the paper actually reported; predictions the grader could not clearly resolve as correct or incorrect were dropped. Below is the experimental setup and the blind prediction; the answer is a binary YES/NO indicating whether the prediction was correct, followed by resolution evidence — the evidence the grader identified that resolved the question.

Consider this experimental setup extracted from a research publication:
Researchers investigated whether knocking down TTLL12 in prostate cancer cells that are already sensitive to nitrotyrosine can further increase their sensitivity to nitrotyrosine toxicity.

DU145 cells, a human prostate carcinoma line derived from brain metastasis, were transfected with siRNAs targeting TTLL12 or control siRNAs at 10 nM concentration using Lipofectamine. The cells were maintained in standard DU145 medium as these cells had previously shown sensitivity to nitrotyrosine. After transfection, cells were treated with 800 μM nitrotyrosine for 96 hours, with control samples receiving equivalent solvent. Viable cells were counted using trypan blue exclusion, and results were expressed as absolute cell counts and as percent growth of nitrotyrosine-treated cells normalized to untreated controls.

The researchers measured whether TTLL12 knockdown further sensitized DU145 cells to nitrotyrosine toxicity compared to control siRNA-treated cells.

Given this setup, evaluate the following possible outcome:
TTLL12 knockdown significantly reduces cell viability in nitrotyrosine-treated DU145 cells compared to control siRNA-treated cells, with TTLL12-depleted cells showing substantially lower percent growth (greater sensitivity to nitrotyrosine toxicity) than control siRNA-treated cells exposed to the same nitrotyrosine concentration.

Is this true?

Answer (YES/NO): YES